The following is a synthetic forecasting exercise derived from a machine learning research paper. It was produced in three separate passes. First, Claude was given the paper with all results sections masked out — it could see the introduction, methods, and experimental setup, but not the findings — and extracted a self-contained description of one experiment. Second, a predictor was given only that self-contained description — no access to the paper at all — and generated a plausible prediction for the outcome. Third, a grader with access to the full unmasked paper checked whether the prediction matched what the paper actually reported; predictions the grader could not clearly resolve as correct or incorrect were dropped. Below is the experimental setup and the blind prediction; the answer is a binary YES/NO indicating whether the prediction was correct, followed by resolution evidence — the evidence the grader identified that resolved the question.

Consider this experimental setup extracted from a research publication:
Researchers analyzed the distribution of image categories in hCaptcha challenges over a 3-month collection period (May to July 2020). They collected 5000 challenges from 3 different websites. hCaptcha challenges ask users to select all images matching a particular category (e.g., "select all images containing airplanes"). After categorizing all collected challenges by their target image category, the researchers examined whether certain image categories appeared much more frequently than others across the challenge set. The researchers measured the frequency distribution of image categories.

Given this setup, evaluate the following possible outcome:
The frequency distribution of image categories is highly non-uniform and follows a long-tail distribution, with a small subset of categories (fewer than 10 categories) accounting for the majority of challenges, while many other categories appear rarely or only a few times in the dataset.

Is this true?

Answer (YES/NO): NO